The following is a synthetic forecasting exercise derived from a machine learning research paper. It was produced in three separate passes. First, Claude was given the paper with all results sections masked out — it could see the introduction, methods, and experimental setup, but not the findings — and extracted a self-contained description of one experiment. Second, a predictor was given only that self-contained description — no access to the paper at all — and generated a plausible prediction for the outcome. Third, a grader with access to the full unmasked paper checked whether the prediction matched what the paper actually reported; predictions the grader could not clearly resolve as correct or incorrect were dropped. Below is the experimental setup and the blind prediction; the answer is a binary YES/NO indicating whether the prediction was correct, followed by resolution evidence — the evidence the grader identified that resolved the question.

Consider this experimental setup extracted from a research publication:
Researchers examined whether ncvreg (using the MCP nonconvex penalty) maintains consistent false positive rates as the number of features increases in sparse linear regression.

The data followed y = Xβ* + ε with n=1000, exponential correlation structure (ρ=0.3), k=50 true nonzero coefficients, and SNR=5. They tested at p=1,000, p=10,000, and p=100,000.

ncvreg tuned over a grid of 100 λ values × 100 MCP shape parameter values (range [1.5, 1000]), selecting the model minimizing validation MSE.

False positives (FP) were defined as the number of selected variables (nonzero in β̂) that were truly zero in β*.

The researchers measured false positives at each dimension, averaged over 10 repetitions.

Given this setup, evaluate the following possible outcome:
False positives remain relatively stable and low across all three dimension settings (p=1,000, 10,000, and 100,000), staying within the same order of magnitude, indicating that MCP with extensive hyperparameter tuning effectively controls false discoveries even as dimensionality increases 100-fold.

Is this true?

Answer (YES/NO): YES